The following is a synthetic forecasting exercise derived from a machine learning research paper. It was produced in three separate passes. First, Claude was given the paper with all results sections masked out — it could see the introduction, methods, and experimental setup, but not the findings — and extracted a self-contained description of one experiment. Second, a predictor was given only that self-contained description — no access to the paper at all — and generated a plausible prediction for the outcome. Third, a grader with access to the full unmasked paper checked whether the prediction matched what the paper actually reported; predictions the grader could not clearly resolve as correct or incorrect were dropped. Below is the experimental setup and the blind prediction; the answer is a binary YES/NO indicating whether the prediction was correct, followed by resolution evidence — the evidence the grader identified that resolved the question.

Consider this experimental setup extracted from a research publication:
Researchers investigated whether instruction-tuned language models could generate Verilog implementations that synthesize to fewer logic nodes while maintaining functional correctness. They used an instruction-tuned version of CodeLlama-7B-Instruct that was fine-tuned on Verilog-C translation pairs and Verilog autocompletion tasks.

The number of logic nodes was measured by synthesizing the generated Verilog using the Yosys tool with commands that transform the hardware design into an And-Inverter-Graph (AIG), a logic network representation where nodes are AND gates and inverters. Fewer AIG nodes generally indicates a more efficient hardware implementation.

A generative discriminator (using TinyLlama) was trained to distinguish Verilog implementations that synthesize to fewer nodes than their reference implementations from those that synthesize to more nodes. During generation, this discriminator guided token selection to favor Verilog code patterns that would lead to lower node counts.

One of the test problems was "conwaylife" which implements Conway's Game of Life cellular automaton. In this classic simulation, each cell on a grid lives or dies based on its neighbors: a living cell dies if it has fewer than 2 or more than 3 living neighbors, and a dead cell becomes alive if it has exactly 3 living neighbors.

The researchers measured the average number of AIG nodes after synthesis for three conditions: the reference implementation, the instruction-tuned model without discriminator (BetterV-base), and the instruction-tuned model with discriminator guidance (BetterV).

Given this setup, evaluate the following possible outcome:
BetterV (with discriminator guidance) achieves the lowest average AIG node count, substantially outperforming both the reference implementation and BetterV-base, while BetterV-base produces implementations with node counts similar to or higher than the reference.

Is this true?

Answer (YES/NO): YES